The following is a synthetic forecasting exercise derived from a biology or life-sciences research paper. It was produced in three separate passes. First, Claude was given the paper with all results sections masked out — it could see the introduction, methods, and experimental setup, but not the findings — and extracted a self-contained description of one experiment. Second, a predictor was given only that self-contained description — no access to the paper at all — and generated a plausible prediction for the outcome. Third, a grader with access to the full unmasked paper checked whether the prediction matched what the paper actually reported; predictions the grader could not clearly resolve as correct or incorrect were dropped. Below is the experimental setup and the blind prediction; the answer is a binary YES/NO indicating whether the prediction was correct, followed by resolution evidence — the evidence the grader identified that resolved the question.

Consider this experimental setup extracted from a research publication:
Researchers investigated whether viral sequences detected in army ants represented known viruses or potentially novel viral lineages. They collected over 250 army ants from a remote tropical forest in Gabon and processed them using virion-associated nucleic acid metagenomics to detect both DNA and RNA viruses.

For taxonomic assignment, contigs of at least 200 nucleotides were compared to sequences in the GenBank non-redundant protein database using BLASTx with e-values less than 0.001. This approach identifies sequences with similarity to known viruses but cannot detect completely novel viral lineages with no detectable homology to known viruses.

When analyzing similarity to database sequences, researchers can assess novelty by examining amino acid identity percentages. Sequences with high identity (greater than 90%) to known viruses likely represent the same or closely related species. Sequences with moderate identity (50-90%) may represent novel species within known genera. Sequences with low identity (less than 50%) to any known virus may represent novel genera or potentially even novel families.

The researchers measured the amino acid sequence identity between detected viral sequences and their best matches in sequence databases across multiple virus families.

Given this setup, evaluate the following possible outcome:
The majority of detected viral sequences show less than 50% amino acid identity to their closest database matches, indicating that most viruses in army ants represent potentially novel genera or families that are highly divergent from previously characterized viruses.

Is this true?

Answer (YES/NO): NO